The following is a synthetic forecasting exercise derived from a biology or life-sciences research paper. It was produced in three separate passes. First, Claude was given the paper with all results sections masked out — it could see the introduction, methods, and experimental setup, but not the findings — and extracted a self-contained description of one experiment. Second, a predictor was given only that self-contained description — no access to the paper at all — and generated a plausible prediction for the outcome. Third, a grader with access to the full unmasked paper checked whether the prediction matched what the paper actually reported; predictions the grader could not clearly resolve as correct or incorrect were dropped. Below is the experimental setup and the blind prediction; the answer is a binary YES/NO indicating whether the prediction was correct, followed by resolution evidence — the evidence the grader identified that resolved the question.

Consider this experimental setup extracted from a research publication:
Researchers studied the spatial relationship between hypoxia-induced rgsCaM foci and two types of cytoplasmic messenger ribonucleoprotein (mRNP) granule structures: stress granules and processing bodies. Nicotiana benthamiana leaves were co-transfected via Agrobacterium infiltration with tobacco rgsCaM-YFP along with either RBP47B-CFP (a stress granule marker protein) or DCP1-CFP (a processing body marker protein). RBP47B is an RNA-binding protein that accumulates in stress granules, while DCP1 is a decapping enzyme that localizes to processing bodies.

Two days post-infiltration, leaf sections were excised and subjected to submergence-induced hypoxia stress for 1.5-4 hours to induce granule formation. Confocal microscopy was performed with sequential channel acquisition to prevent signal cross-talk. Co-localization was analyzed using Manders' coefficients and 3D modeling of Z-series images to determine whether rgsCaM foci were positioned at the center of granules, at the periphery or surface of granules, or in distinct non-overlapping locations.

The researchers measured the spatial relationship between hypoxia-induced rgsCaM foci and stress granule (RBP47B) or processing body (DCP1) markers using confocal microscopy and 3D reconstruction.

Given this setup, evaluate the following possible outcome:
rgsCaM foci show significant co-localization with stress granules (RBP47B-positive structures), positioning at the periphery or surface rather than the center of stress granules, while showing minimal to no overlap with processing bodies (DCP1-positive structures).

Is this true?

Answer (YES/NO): NO